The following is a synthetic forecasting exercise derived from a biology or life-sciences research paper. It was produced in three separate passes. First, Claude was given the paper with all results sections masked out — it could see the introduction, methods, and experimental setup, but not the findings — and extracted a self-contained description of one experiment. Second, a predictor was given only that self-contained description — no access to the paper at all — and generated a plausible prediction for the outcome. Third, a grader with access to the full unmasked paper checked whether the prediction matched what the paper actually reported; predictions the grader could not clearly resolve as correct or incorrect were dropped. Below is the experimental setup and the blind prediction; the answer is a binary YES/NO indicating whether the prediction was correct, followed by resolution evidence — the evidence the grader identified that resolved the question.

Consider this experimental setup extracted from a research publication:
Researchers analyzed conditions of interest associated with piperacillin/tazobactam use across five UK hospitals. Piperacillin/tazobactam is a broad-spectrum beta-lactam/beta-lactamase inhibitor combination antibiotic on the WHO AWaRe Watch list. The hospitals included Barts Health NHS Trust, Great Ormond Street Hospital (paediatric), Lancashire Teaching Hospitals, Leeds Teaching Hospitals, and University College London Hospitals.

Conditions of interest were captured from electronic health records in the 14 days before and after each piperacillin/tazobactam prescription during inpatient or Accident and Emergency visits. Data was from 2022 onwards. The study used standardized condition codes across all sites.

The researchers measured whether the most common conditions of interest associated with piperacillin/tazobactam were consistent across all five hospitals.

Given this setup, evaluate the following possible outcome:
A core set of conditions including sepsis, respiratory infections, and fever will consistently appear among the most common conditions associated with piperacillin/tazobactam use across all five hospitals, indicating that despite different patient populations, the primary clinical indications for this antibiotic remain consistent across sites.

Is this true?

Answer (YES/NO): NO